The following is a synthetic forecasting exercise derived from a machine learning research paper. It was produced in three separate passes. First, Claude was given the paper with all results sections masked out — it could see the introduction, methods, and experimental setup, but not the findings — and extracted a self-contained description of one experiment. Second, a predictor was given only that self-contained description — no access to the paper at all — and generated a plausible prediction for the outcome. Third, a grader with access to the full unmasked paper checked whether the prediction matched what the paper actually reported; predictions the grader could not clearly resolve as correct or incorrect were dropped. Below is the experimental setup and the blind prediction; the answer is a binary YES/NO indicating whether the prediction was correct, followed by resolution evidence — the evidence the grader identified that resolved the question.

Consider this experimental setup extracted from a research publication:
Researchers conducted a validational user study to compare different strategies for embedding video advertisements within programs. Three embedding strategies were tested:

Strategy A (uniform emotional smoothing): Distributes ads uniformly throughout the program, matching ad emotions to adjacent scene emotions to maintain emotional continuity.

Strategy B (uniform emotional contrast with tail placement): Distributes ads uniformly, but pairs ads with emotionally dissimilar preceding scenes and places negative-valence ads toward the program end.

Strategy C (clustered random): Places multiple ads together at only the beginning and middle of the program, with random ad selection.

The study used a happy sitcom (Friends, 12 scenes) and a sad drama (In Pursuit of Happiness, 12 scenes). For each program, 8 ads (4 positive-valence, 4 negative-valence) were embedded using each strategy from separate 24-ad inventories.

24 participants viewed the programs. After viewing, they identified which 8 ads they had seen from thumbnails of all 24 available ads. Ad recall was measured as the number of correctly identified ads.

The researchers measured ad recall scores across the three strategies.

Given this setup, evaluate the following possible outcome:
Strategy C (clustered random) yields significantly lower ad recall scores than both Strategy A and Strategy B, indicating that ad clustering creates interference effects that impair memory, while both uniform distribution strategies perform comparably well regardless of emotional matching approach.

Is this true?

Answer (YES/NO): NO